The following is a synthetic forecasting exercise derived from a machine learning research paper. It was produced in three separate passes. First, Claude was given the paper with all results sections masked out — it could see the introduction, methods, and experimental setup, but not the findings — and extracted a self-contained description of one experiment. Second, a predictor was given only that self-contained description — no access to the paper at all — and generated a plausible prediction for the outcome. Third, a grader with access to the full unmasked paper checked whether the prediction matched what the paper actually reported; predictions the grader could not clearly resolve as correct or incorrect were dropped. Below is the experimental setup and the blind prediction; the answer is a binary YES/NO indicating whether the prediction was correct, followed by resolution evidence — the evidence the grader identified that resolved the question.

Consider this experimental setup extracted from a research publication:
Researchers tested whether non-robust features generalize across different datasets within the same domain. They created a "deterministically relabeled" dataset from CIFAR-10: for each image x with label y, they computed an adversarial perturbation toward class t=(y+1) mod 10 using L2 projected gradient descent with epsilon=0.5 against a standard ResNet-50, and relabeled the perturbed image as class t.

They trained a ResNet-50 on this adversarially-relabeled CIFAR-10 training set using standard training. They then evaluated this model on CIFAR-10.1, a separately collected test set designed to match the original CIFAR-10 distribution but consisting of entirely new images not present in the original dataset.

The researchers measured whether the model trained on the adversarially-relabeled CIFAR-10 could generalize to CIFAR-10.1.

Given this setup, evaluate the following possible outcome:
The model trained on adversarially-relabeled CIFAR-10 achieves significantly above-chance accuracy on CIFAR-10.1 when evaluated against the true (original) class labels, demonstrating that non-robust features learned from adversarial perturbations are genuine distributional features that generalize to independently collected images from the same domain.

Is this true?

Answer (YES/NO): YES